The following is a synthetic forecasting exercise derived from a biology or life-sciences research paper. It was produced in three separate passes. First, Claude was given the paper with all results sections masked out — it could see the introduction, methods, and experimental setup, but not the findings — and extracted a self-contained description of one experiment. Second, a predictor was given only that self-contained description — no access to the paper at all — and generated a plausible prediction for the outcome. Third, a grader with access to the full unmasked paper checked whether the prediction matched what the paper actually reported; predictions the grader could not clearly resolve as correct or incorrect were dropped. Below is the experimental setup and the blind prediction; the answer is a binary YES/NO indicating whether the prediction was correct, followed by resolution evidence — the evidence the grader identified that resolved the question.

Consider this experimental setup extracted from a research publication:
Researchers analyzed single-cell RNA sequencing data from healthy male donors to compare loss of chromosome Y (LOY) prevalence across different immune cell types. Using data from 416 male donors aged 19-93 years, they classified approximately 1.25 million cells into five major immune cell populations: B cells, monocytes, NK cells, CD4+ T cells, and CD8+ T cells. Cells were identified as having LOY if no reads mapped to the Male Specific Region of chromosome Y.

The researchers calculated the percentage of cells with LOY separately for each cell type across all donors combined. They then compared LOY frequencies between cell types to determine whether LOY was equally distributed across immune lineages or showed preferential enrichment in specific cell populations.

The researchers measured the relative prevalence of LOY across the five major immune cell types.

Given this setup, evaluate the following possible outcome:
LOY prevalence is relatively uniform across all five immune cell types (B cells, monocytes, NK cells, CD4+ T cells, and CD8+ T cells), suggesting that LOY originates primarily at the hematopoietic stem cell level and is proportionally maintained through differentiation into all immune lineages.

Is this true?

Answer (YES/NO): NO